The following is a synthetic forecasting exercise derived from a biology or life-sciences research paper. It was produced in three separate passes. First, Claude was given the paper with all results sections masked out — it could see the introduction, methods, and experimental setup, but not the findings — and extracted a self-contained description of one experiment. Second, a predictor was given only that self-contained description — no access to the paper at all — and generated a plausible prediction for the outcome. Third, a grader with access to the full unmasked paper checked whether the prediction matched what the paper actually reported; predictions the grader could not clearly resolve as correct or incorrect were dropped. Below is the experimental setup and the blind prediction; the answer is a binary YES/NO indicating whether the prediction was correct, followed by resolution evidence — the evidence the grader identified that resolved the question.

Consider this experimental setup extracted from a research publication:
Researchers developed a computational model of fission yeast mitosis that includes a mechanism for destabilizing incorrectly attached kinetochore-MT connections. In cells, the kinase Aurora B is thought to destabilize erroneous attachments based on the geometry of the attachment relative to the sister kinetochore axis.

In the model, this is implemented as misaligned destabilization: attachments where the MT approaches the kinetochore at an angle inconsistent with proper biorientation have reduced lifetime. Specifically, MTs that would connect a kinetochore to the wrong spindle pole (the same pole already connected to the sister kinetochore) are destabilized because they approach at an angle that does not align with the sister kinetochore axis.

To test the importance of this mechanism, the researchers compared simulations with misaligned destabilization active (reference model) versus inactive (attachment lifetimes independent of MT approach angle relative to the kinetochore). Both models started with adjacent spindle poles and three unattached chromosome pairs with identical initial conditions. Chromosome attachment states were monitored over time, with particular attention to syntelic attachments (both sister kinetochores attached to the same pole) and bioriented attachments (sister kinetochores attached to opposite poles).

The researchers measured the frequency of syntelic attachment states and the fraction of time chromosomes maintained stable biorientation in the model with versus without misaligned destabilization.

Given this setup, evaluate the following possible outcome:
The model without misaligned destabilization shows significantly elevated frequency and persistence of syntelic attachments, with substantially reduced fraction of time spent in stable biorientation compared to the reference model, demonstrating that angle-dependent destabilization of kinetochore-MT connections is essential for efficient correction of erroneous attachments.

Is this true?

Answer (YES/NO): YES